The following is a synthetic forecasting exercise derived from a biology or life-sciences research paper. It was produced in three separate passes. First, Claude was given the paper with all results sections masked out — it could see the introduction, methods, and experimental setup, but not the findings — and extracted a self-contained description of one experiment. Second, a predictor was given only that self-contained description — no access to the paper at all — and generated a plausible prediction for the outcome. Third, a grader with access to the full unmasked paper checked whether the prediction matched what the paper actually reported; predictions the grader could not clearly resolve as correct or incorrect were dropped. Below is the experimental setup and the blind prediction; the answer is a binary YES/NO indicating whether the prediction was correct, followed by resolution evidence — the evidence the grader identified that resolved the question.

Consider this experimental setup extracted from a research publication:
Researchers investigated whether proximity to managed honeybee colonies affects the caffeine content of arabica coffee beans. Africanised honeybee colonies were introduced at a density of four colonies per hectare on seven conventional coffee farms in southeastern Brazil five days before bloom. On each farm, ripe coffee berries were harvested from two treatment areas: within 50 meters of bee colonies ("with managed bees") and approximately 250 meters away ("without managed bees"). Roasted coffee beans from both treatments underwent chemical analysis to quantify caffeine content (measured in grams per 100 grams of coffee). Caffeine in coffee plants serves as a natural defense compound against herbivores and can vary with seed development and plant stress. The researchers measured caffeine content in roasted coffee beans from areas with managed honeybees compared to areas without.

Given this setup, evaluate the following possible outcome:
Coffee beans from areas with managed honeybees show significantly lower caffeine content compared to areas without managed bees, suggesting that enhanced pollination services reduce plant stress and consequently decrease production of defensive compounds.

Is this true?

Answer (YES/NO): NO